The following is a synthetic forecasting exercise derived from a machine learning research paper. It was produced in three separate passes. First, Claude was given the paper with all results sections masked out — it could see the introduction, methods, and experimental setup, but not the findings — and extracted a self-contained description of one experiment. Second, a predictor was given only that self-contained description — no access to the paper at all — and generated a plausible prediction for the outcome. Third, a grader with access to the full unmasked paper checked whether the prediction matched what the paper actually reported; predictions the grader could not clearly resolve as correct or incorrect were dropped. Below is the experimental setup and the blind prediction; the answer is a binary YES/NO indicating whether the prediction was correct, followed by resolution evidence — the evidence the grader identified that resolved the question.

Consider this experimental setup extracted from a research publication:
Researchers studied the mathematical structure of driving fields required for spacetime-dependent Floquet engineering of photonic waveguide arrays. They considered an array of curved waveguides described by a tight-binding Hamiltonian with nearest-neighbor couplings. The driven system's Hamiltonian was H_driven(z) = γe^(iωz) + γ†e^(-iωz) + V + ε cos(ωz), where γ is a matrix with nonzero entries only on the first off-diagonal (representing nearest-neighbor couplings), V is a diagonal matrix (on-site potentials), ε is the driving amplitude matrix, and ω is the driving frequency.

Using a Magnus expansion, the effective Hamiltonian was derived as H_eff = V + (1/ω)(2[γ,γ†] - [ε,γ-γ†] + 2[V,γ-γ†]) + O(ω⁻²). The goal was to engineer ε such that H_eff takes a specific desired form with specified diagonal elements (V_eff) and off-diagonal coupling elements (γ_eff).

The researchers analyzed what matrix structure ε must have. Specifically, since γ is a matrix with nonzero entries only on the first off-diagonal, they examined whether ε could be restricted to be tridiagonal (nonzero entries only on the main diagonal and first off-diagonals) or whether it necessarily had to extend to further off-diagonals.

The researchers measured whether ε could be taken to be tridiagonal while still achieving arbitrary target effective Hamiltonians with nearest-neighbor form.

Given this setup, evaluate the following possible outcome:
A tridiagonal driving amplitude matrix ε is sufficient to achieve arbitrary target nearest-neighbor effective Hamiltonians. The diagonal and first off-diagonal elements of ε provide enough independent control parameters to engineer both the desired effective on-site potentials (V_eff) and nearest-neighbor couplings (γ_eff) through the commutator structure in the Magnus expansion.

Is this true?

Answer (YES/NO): YES